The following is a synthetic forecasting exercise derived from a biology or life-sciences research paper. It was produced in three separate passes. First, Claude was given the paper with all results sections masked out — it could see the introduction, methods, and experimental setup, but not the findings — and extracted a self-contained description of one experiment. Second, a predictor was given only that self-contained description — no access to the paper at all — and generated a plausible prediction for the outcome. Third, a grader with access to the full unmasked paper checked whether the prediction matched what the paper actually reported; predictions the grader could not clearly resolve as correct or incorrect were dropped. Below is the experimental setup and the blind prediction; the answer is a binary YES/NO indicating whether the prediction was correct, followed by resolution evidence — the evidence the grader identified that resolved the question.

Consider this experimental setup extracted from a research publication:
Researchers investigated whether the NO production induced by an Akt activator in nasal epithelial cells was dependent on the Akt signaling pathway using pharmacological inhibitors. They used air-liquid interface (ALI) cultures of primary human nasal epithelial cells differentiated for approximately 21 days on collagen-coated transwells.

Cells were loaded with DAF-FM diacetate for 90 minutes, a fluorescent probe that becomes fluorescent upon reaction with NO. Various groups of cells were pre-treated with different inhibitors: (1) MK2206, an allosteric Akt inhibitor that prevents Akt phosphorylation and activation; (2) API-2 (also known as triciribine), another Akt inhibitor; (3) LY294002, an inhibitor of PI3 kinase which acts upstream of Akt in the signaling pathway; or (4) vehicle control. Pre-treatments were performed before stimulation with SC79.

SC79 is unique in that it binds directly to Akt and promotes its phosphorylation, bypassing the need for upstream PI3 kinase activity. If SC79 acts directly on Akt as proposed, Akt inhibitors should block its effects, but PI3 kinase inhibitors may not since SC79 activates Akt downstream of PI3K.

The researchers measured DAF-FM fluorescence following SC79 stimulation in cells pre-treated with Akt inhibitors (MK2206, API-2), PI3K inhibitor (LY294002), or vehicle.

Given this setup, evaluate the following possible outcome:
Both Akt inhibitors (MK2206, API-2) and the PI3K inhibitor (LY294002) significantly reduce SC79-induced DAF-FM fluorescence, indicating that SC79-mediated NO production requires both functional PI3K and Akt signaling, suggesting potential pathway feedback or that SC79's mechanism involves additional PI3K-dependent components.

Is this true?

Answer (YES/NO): YES